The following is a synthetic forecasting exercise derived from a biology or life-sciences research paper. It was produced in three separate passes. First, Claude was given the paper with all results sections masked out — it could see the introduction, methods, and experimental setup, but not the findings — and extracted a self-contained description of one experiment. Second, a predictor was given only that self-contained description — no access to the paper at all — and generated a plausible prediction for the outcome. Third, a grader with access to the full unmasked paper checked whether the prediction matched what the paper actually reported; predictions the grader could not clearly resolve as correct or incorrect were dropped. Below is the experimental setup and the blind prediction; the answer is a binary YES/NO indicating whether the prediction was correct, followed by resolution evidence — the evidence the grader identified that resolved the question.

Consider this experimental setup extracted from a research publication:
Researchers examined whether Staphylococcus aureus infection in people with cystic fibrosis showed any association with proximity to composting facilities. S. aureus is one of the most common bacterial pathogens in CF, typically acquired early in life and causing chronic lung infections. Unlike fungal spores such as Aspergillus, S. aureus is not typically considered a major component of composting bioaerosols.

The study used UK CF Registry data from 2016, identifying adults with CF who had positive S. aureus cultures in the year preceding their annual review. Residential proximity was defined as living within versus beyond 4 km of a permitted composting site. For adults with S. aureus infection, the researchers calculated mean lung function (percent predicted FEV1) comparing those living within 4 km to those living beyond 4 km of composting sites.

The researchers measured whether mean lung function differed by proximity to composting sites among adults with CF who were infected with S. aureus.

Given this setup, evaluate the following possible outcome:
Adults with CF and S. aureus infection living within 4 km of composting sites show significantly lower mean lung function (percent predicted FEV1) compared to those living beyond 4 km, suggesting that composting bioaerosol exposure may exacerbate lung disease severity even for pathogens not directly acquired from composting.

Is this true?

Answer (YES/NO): NO